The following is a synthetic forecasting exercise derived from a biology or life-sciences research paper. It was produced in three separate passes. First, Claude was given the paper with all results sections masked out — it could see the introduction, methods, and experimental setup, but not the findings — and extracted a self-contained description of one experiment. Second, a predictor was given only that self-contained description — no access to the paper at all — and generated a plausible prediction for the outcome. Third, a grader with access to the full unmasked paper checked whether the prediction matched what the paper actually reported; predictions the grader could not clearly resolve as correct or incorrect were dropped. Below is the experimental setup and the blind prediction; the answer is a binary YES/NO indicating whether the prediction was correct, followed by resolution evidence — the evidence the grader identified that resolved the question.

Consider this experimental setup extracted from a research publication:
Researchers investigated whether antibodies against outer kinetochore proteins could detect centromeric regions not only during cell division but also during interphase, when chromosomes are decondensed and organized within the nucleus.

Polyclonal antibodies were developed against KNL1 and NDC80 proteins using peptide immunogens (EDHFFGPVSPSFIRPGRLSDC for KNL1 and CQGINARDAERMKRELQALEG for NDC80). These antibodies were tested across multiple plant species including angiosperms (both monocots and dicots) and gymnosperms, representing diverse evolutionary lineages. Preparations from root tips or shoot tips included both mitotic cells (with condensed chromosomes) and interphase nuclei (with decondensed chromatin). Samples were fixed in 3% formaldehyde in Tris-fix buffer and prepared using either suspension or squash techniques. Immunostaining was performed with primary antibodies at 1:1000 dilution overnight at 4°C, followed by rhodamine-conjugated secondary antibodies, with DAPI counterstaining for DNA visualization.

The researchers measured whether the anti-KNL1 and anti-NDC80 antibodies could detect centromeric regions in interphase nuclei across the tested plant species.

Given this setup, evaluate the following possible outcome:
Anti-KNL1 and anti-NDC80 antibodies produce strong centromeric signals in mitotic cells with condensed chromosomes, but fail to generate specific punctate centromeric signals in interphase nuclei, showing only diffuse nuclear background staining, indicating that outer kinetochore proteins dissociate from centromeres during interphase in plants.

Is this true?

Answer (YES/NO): NO